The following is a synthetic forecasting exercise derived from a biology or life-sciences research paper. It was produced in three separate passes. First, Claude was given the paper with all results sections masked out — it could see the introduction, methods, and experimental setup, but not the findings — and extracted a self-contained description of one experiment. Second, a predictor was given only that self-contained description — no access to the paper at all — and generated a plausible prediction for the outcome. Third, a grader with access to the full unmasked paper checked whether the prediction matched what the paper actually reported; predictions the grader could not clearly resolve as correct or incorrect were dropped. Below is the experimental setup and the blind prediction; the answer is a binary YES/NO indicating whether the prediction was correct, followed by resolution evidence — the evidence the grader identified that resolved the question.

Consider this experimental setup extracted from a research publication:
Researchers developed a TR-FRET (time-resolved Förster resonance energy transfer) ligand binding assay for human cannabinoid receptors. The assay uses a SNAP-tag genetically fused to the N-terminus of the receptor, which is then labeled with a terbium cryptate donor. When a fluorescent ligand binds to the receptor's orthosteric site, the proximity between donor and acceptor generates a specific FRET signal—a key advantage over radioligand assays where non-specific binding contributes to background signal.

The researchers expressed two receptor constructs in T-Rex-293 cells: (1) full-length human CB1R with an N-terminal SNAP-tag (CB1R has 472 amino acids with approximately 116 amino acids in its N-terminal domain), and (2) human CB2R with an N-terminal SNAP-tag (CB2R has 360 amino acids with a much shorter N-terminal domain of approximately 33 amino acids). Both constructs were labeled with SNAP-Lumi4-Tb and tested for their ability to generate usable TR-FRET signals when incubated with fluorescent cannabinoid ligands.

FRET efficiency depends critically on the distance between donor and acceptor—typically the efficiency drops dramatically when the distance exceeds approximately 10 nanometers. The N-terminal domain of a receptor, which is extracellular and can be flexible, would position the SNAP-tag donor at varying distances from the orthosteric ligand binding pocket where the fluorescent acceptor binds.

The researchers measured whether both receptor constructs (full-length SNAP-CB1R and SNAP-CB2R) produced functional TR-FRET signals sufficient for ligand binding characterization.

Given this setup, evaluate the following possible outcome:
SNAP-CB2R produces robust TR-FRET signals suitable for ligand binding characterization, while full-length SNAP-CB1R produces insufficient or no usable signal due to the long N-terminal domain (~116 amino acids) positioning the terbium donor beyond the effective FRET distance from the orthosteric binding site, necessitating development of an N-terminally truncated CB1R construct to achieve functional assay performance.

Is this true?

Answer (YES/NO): YES